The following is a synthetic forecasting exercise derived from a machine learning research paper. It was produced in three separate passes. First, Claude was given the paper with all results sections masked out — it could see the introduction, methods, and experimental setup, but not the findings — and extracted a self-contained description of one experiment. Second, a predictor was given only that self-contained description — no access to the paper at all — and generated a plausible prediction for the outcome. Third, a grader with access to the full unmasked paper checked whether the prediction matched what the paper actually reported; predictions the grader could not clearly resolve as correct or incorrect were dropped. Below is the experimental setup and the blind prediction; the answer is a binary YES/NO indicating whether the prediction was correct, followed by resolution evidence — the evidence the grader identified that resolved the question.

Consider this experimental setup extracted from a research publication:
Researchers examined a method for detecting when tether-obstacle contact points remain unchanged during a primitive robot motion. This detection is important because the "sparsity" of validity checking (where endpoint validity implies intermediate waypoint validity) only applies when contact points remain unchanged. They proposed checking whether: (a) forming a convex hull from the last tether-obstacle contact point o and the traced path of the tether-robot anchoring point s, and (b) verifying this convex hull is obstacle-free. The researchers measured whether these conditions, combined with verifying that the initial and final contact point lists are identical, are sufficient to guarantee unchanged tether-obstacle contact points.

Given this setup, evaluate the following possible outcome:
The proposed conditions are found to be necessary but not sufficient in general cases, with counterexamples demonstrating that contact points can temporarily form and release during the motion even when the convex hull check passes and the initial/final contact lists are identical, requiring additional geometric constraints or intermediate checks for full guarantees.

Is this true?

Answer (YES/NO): NO